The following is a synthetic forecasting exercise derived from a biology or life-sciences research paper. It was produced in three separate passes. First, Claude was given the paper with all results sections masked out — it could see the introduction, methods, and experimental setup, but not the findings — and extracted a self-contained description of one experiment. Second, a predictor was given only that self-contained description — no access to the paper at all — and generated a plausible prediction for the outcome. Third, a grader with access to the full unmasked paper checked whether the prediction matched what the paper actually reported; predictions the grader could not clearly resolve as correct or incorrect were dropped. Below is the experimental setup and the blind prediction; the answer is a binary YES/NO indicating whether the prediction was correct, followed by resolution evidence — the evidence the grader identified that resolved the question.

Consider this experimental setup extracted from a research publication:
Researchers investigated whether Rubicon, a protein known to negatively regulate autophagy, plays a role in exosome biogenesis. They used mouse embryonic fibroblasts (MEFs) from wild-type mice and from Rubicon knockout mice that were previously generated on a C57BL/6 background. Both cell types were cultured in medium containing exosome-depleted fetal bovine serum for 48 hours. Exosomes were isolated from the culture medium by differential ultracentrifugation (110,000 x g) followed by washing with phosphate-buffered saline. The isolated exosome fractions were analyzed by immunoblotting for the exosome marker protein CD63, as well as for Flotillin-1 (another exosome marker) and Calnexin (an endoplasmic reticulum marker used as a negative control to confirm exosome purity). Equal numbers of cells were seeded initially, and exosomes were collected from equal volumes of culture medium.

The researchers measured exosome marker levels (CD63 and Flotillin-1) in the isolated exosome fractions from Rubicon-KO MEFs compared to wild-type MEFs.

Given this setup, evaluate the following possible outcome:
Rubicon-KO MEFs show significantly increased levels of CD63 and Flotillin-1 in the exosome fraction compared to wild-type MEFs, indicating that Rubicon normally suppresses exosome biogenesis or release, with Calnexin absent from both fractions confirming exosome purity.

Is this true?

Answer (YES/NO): NO